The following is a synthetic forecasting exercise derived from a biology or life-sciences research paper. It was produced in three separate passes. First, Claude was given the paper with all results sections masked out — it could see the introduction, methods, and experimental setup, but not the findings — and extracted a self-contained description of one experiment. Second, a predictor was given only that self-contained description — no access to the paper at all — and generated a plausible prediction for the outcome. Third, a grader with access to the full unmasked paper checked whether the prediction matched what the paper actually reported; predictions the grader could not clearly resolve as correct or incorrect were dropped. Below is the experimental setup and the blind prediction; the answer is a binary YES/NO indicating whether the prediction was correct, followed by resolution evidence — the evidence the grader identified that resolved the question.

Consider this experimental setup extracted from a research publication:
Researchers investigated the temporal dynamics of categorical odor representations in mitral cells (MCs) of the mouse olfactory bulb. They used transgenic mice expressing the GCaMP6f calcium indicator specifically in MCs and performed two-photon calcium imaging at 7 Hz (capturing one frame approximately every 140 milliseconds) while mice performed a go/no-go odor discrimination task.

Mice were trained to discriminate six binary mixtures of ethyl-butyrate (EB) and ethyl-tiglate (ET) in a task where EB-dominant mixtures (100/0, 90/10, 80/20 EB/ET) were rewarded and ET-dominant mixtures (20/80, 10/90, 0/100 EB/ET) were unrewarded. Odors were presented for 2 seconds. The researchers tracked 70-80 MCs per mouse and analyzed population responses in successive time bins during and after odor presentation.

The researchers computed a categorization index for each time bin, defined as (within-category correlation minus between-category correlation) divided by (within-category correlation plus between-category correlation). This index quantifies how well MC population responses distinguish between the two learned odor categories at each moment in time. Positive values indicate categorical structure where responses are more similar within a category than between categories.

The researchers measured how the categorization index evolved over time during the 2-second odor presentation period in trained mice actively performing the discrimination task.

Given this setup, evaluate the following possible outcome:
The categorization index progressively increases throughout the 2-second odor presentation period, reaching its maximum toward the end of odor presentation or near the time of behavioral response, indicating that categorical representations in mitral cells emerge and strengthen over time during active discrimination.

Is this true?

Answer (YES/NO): NO